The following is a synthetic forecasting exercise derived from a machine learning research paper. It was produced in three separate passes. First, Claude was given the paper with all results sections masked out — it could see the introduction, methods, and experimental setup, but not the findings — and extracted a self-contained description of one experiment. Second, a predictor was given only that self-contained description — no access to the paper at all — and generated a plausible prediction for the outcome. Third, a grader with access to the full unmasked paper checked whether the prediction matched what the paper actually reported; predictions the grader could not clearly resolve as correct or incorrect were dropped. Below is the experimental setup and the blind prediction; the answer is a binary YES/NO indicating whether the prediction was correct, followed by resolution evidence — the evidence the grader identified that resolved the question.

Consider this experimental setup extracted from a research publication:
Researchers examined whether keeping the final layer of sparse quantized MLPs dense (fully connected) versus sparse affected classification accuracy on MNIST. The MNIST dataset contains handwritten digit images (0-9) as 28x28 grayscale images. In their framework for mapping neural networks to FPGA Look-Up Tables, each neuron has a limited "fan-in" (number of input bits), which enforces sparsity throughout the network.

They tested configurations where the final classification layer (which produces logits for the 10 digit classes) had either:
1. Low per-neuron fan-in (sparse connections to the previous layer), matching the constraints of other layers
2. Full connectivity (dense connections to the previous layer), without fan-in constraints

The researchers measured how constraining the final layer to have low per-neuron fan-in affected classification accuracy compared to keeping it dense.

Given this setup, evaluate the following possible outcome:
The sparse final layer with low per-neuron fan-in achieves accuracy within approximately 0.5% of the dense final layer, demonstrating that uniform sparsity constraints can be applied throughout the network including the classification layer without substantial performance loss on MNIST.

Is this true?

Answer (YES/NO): NO